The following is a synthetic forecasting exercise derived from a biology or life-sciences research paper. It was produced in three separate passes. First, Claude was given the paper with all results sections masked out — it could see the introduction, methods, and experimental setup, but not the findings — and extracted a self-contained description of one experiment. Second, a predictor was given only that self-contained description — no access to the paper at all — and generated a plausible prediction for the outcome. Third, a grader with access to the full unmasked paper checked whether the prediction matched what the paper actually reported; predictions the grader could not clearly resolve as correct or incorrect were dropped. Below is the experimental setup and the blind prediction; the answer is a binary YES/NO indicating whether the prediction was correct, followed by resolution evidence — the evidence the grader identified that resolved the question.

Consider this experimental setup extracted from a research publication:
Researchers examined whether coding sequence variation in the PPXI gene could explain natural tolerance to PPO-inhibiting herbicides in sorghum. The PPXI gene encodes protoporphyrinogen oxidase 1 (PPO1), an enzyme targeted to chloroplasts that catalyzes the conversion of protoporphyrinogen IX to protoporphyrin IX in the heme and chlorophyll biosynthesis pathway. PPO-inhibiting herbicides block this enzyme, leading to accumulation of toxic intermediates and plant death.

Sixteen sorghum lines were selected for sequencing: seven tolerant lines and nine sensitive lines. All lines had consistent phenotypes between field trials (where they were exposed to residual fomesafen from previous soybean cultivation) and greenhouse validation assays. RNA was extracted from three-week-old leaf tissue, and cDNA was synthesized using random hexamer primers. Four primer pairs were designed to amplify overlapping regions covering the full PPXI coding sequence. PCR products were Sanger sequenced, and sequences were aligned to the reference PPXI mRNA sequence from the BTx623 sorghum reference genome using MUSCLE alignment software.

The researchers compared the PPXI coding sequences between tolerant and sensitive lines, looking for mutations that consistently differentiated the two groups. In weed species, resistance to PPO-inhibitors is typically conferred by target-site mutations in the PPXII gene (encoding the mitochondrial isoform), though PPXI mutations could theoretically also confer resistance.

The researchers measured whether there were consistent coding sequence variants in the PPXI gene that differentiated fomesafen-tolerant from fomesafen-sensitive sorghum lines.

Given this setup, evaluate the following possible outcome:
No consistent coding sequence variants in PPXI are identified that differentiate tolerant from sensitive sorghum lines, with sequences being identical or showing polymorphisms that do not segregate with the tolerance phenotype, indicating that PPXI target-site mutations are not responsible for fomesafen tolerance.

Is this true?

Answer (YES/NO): YES